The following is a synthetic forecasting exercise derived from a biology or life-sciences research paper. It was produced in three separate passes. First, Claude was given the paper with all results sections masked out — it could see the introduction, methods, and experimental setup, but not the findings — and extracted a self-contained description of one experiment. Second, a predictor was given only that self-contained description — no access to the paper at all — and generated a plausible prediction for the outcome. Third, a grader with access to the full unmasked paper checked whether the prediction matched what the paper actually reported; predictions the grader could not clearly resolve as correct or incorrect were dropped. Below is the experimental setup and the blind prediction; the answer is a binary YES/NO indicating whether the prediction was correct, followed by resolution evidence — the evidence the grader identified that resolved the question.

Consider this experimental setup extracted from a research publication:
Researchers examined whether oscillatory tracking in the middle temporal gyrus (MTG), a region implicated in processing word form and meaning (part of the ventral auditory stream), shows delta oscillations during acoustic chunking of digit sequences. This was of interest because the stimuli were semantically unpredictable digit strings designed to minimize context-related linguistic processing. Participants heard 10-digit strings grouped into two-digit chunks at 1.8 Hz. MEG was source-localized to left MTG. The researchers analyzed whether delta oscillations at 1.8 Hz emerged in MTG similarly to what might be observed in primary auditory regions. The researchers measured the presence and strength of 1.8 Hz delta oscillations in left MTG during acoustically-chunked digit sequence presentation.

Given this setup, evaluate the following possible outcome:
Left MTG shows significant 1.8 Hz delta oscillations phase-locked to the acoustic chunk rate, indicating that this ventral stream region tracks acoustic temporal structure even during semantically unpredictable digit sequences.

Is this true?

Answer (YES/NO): YES